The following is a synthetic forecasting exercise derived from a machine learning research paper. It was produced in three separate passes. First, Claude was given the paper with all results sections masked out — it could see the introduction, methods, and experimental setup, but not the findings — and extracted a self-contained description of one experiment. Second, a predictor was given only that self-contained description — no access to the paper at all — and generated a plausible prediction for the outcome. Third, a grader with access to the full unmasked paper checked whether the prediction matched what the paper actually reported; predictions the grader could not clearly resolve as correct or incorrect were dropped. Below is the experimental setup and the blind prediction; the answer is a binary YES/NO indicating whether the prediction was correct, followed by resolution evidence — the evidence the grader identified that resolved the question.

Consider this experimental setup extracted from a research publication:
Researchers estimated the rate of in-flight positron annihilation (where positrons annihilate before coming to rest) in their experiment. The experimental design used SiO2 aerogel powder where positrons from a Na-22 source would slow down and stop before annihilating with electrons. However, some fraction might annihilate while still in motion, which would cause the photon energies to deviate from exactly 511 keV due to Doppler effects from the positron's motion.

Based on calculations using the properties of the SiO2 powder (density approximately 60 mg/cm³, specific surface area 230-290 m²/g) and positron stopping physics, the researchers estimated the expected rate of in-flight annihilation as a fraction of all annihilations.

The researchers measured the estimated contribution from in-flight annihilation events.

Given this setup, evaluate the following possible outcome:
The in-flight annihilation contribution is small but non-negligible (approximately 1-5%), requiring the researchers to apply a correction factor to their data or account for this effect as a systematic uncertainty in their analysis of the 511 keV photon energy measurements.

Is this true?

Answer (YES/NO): NO